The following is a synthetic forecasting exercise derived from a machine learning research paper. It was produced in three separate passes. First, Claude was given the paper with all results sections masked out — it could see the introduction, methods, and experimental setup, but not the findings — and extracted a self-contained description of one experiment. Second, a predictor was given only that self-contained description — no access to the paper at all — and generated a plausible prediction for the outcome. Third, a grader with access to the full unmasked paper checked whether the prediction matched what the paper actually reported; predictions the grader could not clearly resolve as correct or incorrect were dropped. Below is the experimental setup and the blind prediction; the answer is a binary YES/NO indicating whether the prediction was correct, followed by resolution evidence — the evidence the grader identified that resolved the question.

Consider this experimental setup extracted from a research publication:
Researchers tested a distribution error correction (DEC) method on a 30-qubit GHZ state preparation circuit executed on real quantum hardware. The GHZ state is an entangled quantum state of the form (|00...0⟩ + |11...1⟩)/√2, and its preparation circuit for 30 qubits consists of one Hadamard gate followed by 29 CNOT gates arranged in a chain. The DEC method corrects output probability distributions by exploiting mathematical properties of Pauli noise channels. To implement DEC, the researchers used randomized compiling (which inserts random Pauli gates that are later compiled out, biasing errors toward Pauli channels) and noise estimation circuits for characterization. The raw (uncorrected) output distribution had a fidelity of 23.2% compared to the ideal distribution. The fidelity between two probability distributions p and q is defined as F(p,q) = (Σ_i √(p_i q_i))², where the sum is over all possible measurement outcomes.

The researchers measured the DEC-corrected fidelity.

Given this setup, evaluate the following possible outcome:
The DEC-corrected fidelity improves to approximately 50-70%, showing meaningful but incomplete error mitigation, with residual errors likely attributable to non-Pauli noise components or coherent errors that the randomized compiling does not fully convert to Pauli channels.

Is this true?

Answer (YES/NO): NO